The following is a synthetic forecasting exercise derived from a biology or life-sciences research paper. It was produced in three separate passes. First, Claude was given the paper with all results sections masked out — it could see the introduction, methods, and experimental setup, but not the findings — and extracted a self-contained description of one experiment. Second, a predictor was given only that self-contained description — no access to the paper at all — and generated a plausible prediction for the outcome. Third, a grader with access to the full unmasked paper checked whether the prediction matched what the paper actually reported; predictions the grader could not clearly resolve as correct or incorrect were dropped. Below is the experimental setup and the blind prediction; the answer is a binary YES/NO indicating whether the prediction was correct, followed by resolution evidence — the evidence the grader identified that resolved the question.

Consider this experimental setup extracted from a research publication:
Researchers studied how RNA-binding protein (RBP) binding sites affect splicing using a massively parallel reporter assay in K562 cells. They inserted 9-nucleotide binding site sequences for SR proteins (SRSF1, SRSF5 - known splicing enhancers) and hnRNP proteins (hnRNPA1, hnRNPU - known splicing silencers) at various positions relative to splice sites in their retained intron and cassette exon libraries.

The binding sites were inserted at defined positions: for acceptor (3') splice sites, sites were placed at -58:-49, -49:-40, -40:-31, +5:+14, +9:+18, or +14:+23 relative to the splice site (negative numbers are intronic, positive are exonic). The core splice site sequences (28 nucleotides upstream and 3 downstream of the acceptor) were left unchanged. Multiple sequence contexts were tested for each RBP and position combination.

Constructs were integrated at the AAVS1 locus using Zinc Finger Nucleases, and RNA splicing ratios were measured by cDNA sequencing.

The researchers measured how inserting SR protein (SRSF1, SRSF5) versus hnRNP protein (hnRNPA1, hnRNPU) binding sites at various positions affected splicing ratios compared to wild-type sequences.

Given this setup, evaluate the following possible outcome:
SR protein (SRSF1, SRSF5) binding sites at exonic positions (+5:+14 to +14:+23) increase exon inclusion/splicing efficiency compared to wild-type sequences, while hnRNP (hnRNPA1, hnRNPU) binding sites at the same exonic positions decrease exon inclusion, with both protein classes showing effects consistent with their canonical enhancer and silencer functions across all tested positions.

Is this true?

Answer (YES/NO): NO